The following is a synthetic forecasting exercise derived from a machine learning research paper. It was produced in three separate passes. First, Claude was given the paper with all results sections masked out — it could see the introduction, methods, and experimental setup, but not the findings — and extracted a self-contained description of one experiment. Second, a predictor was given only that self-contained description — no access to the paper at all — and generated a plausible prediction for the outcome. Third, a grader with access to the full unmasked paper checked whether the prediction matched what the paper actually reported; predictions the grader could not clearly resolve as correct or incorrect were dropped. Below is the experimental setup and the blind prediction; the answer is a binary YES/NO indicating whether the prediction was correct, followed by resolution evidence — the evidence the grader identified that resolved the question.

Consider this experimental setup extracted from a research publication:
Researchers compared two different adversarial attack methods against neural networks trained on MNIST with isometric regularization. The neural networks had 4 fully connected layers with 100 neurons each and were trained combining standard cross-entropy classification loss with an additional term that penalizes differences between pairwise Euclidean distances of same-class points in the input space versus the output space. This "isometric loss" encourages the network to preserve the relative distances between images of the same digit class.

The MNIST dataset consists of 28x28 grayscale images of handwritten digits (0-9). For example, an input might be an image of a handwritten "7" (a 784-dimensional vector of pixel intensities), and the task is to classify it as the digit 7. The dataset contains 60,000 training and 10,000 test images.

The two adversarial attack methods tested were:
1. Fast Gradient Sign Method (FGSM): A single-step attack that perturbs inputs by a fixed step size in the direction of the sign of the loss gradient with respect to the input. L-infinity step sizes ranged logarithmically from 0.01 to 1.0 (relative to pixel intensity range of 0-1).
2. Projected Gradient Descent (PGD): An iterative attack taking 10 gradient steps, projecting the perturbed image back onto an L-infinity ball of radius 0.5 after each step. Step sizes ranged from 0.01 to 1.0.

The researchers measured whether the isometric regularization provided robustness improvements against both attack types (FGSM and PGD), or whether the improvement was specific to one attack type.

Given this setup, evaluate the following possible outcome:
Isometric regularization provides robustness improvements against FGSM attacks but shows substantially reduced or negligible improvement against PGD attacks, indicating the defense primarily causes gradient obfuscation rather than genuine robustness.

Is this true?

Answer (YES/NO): NO